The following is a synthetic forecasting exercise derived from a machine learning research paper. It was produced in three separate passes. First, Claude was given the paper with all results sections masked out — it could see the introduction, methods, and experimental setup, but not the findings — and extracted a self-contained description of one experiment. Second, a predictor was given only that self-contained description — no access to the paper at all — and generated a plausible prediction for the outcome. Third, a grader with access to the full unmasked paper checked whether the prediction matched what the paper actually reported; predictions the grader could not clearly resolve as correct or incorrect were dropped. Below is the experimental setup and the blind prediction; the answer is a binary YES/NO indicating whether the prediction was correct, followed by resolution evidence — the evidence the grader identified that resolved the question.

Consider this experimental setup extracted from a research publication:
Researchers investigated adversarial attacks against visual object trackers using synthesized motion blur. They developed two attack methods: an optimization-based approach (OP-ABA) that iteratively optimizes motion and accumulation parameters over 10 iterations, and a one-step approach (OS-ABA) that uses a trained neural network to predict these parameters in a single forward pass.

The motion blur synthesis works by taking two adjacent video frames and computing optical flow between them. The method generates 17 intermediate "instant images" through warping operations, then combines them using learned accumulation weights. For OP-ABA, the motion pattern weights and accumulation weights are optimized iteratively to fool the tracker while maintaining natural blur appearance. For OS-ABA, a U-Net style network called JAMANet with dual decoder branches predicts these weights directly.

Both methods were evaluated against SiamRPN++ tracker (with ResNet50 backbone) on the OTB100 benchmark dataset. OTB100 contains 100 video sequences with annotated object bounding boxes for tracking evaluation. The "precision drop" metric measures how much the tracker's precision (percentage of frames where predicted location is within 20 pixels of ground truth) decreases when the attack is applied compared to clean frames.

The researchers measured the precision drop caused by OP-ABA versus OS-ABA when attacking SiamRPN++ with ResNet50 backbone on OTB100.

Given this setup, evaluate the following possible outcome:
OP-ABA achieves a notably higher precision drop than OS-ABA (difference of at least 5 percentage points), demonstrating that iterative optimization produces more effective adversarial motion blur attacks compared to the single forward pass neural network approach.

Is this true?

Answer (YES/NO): YES